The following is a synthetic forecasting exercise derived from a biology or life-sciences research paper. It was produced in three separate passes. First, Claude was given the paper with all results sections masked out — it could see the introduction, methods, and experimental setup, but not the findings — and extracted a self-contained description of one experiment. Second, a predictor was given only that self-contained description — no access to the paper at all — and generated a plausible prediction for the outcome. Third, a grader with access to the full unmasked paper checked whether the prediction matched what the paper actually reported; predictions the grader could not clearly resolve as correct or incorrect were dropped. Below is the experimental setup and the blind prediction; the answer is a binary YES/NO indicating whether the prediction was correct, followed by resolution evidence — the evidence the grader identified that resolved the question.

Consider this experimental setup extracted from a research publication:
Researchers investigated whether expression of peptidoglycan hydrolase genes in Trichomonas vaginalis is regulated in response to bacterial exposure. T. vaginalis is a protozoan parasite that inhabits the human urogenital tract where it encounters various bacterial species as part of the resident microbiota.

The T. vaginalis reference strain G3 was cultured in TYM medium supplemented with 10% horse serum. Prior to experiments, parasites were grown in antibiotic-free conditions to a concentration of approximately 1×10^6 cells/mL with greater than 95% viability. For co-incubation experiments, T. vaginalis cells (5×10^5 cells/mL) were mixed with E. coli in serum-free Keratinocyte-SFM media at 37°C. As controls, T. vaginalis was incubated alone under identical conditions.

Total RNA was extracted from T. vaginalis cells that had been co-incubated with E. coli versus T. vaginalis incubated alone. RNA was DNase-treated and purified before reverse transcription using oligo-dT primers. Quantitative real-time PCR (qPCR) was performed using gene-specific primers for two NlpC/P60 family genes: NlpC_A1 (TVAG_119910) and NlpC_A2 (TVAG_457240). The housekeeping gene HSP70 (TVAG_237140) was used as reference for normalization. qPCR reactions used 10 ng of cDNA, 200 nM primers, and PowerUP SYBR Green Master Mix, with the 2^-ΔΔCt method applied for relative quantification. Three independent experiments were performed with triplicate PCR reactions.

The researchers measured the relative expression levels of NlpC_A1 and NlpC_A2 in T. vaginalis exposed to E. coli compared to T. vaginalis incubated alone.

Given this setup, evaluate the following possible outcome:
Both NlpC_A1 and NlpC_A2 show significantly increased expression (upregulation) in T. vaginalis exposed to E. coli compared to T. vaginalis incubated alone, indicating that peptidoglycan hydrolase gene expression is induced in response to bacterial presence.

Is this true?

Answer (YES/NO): YES